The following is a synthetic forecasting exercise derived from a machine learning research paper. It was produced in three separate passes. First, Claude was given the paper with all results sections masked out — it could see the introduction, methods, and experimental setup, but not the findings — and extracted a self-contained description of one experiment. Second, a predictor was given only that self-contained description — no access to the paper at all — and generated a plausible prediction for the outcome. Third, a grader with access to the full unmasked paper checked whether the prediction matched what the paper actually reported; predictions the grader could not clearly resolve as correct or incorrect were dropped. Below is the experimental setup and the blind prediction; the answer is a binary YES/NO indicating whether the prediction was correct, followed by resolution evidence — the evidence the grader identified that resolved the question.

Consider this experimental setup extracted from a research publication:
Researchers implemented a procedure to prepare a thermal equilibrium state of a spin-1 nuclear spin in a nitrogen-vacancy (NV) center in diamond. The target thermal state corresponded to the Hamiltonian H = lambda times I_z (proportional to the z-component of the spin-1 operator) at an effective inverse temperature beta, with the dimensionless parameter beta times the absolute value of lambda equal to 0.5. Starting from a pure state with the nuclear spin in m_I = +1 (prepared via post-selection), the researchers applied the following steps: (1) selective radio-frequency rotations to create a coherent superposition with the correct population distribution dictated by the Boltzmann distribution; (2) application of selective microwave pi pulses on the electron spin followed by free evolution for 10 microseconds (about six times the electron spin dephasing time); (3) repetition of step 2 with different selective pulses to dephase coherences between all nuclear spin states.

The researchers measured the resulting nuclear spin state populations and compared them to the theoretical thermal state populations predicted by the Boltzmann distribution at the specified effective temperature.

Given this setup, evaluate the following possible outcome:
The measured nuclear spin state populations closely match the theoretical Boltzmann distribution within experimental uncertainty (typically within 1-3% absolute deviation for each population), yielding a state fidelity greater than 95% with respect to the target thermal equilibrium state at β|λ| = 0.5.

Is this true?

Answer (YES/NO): YES